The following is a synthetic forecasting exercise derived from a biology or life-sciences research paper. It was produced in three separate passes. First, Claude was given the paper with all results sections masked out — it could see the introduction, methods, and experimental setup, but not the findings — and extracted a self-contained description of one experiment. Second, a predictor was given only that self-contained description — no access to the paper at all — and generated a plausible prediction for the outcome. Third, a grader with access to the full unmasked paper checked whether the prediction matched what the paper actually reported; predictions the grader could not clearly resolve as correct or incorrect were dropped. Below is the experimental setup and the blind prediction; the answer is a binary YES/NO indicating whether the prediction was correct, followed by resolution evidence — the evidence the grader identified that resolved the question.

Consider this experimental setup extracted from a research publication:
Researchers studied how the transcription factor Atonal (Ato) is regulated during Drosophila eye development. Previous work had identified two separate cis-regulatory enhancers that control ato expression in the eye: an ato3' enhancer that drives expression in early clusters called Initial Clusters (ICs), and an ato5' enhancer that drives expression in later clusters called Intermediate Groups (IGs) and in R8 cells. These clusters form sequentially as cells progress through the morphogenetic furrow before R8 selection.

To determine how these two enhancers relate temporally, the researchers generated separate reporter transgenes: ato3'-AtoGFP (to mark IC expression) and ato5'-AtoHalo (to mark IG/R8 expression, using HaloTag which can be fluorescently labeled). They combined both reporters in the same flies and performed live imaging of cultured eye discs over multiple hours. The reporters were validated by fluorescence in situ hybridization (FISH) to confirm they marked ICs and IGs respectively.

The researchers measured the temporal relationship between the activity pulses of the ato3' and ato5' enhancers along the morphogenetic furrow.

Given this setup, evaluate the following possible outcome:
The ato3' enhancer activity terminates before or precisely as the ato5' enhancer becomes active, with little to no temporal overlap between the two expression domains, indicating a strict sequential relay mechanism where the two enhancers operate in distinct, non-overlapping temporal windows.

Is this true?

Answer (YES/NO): YES